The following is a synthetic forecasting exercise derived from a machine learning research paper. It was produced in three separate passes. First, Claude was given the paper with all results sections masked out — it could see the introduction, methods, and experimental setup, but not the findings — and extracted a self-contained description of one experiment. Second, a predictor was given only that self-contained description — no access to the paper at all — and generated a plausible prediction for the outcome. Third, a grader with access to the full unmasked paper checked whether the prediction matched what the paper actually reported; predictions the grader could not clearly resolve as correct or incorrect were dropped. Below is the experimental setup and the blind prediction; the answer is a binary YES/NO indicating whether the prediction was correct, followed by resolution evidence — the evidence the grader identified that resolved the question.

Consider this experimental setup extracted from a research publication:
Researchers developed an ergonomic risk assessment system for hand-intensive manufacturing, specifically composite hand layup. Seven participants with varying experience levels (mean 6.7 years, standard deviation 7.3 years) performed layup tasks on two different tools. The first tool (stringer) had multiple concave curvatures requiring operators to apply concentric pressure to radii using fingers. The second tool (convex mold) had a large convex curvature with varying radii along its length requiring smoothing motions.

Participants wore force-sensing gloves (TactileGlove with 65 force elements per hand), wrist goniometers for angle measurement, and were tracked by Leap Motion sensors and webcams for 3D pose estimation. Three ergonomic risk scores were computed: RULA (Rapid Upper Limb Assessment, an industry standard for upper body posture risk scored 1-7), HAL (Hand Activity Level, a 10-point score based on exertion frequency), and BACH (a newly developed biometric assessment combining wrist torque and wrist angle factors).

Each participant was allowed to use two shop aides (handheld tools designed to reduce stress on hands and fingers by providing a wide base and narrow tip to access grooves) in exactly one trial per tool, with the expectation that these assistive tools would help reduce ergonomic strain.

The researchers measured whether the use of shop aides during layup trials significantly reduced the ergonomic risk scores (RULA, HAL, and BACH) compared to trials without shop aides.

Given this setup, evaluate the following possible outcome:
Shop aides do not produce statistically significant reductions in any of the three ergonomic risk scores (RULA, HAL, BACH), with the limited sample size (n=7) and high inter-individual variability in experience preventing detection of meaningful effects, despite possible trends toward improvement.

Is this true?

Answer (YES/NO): NO